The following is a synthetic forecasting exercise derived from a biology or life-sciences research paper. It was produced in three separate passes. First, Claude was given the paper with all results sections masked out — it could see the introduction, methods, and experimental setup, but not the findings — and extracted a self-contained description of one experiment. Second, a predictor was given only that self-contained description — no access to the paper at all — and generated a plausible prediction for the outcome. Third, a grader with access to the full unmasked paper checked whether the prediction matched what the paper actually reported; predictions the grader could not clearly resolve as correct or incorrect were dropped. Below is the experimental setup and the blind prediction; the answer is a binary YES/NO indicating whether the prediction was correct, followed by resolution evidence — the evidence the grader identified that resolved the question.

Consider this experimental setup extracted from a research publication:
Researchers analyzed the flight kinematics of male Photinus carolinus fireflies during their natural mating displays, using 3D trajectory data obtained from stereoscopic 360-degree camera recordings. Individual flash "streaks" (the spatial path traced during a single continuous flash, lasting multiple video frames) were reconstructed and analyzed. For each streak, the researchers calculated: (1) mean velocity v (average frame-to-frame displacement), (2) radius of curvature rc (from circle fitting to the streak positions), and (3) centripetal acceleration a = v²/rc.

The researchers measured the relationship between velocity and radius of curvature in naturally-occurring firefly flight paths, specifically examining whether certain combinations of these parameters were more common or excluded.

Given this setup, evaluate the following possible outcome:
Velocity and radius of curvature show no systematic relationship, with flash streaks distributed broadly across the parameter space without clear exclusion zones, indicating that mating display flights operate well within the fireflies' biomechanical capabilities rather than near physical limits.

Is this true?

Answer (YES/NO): NO